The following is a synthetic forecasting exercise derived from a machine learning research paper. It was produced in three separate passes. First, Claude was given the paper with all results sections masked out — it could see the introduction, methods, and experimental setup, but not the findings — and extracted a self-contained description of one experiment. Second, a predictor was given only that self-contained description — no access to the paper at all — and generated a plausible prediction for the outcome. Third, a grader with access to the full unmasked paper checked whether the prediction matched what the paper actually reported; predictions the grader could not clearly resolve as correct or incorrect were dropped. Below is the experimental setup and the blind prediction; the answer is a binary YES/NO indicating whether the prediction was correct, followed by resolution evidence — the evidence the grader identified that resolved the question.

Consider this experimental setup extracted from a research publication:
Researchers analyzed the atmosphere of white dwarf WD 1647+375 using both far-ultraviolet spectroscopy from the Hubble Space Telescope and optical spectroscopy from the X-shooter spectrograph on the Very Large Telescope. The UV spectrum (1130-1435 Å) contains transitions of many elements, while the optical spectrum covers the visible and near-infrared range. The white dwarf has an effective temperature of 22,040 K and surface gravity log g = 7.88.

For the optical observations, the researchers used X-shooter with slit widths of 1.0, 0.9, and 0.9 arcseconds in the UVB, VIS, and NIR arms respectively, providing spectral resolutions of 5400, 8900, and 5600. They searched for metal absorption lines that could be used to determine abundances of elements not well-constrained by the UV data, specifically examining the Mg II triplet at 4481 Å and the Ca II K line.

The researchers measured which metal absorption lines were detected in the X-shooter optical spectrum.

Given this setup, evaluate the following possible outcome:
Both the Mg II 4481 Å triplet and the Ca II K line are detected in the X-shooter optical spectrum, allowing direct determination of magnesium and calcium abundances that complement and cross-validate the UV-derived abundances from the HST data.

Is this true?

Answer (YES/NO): NO